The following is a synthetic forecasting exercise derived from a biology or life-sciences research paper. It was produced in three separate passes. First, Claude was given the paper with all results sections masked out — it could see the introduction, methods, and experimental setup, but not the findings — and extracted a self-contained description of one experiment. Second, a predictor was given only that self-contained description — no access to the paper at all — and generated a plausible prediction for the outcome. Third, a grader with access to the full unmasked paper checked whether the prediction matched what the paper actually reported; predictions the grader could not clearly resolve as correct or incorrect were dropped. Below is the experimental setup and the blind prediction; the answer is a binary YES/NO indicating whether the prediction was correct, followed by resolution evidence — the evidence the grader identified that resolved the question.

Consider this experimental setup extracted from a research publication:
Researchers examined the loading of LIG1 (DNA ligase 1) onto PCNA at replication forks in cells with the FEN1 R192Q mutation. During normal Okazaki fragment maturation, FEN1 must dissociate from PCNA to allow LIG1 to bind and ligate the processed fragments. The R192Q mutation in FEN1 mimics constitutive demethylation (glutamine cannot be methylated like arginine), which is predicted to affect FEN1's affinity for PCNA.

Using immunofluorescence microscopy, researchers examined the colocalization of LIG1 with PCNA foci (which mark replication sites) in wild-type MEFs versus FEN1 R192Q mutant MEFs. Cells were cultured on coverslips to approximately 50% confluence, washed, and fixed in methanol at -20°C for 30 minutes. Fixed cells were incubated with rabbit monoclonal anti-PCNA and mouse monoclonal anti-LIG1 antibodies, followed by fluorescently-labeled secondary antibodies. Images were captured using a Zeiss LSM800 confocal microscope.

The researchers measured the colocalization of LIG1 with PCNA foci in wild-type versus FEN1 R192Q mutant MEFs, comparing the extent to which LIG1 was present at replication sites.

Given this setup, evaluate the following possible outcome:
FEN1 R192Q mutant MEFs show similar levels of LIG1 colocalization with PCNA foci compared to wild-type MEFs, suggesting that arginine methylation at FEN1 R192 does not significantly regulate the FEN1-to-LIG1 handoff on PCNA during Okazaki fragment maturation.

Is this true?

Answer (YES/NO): NO